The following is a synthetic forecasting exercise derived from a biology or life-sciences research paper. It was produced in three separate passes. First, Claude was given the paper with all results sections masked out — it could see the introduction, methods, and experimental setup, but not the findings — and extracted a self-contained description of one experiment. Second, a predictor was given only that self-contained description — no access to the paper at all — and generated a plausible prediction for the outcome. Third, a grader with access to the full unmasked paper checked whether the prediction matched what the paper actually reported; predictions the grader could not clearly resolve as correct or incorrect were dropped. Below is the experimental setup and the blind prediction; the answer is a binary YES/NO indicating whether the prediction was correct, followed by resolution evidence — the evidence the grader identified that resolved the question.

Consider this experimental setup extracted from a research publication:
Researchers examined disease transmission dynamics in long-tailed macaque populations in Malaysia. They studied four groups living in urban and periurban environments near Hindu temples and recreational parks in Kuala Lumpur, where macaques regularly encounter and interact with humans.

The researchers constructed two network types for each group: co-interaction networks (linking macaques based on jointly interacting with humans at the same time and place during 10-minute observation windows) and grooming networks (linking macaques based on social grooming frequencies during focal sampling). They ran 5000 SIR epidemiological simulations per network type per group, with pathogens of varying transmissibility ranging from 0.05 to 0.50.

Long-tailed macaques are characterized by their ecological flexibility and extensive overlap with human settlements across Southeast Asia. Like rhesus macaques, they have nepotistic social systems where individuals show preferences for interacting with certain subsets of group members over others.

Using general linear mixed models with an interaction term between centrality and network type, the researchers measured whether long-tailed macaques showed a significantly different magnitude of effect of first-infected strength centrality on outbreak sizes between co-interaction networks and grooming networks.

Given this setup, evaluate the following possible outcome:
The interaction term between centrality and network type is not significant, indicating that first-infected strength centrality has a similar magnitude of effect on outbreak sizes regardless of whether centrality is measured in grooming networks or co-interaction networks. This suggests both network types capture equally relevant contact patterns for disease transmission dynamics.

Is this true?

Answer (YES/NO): YES